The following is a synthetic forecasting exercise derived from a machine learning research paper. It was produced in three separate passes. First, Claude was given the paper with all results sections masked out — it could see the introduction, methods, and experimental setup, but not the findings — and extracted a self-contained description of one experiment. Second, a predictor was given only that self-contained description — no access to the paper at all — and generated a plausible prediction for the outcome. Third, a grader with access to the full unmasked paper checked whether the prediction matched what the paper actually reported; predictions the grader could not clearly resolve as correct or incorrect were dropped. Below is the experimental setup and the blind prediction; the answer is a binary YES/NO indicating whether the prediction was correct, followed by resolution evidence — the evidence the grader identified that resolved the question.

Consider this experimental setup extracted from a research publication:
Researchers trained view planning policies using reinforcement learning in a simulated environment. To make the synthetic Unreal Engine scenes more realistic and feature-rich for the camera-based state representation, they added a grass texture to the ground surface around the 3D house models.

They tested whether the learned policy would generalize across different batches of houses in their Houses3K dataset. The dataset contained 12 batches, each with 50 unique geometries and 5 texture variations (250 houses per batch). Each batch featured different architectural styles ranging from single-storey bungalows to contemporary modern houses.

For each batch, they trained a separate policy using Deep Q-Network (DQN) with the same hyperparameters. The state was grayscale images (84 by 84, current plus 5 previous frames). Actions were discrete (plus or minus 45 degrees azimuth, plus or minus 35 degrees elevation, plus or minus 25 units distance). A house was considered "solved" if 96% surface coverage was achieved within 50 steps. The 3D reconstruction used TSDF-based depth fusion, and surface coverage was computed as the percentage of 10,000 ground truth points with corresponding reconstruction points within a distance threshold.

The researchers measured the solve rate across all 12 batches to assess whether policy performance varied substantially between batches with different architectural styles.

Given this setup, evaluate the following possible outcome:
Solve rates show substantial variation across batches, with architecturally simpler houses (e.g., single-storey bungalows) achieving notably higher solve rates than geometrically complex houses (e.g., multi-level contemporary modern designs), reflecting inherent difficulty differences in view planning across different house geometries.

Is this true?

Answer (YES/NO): YES